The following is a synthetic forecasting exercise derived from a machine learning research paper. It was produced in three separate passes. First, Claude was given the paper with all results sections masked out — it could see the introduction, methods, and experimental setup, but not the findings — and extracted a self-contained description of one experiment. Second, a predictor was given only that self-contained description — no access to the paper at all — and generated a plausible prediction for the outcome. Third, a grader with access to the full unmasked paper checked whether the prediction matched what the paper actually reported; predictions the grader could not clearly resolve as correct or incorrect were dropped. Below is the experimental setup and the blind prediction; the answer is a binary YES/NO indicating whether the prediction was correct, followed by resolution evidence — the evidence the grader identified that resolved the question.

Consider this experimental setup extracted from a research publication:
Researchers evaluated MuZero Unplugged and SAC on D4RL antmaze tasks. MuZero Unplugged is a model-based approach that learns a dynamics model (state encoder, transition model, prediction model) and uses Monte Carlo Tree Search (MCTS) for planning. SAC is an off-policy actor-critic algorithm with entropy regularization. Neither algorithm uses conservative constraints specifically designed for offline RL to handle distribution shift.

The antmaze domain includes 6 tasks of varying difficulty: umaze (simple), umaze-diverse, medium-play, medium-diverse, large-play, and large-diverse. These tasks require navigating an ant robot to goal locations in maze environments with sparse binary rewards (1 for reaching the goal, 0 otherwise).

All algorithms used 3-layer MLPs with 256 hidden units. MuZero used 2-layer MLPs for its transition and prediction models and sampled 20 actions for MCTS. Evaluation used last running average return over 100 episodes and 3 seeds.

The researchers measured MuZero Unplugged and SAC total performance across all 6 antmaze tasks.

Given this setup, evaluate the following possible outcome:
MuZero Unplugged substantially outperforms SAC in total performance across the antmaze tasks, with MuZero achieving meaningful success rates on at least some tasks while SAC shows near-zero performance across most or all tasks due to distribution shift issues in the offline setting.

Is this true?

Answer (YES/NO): NO